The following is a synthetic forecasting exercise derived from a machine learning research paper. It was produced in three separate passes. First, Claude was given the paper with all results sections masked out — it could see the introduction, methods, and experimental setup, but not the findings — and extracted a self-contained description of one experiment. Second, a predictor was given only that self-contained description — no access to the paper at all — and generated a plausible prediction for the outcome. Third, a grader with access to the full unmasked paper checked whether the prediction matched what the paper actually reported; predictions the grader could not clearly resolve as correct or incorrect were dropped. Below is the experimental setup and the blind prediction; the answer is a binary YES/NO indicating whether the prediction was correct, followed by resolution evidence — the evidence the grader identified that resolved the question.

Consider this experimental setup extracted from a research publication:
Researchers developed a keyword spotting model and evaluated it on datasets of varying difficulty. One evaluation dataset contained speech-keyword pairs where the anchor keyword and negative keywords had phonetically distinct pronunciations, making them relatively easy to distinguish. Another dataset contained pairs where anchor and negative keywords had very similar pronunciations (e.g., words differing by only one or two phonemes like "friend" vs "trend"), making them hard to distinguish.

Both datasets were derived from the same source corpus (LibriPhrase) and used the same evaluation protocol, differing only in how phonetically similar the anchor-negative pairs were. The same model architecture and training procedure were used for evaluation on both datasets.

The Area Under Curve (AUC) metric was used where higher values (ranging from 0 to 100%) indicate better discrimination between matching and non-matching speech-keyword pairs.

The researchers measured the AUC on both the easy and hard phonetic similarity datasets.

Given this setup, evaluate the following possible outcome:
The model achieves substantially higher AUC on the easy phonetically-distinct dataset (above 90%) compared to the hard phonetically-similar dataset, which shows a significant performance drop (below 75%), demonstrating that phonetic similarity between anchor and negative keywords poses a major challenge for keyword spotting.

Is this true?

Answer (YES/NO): NO